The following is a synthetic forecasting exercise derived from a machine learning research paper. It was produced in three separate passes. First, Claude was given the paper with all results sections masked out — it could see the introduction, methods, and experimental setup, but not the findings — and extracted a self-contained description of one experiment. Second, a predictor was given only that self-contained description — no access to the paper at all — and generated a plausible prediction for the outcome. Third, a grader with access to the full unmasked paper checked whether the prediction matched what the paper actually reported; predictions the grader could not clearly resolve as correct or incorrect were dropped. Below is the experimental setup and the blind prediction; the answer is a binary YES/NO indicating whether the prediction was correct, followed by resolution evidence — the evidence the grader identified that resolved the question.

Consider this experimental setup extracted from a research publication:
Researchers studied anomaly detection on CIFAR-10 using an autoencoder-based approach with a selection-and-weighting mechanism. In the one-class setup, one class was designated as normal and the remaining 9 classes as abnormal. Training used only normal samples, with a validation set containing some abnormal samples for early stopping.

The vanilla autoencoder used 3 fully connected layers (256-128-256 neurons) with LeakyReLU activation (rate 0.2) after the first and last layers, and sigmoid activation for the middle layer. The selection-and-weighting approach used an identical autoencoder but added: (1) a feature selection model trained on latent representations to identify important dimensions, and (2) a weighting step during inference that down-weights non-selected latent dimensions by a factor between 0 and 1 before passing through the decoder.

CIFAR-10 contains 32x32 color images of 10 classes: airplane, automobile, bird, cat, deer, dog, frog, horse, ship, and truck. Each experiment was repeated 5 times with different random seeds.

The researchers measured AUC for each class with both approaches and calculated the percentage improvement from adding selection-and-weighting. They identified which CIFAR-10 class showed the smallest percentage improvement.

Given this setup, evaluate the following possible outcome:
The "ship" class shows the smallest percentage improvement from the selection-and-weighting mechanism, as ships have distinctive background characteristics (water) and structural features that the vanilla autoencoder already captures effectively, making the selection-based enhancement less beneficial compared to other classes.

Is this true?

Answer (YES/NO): NO